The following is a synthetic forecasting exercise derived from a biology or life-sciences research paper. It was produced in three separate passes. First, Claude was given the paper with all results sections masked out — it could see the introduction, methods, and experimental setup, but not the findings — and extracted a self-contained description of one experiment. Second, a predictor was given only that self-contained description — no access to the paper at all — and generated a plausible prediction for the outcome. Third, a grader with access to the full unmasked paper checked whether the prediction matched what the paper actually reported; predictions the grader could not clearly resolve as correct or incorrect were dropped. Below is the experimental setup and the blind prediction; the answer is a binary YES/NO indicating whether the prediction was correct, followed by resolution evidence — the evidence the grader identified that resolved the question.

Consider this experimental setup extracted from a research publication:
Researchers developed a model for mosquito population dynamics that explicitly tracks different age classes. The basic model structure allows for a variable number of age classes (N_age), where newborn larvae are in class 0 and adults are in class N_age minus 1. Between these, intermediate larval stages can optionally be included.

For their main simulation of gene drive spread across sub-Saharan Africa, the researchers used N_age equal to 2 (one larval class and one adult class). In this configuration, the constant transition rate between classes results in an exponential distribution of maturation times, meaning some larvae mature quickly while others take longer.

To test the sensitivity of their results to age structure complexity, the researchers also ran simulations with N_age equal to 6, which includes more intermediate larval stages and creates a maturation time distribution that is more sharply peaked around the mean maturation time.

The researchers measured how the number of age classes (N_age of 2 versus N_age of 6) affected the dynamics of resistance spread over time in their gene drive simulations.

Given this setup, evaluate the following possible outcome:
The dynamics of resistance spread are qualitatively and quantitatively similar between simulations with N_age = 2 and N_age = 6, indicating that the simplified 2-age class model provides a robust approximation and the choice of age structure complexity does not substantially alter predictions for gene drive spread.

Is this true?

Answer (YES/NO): YES